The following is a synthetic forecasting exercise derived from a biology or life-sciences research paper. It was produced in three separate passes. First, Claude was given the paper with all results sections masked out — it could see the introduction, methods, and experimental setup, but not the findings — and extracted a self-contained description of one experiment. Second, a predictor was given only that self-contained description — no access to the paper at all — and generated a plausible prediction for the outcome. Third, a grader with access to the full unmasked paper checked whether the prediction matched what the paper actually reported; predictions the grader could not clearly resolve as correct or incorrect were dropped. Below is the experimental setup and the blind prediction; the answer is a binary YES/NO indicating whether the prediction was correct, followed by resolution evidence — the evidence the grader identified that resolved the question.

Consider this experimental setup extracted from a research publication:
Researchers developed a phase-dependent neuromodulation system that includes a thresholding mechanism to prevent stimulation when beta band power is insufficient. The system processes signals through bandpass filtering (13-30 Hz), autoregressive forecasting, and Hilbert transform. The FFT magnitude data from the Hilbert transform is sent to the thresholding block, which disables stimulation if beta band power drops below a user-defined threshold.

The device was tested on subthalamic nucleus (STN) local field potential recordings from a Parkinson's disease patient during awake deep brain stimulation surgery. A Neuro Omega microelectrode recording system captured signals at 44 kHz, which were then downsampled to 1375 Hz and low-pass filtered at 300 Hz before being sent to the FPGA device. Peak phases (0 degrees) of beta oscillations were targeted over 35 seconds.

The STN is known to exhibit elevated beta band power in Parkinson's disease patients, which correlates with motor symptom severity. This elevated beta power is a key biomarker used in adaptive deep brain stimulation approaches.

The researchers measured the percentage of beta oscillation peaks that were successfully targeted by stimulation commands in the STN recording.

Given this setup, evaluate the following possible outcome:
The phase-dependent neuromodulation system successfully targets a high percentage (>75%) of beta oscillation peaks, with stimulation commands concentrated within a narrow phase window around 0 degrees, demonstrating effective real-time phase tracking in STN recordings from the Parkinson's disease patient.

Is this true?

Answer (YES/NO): NO